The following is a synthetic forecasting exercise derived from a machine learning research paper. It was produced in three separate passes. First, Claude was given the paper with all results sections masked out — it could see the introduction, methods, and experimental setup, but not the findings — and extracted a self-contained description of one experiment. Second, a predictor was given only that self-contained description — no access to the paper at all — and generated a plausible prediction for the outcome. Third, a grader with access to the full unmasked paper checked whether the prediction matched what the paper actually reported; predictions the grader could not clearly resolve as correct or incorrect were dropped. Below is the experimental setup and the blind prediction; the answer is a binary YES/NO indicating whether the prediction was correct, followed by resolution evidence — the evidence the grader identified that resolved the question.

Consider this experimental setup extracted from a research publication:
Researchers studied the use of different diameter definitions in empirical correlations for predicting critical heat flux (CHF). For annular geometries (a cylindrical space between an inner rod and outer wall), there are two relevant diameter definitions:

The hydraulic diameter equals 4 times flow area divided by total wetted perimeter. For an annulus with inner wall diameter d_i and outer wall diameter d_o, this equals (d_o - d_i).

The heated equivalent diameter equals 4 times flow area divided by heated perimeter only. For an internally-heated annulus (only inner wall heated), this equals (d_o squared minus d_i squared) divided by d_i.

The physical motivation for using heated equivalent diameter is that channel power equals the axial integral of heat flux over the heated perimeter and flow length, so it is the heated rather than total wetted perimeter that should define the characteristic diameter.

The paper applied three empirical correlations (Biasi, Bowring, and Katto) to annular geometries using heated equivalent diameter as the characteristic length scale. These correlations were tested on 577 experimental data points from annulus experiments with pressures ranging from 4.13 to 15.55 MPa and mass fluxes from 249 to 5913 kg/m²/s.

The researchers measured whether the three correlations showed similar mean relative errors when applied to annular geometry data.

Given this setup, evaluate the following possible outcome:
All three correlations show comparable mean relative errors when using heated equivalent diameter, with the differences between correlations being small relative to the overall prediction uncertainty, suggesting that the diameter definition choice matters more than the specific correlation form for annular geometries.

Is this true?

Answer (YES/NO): NO